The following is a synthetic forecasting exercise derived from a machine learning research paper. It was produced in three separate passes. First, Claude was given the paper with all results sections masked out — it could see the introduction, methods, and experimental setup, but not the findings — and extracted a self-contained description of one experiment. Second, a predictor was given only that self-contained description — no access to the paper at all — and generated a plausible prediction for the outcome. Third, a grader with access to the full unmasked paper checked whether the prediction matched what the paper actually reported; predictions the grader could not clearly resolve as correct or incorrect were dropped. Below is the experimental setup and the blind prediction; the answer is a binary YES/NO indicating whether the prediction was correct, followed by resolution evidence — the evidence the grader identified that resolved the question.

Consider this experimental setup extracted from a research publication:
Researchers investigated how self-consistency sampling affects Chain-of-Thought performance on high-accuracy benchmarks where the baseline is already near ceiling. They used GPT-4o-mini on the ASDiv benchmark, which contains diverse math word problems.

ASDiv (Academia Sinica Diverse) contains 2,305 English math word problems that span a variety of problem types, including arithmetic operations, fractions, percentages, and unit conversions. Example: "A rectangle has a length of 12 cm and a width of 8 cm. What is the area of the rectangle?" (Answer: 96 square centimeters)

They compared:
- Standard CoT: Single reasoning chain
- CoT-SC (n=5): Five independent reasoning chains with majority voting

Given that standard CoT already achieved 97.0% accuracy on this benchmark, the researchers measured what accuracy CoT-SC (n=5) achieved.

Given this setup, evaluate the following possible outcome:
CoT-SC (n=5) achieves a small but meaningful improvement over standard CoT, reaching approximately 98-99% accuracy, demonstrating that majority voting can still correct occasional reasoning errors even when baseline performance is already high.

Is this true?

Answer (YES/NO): YES